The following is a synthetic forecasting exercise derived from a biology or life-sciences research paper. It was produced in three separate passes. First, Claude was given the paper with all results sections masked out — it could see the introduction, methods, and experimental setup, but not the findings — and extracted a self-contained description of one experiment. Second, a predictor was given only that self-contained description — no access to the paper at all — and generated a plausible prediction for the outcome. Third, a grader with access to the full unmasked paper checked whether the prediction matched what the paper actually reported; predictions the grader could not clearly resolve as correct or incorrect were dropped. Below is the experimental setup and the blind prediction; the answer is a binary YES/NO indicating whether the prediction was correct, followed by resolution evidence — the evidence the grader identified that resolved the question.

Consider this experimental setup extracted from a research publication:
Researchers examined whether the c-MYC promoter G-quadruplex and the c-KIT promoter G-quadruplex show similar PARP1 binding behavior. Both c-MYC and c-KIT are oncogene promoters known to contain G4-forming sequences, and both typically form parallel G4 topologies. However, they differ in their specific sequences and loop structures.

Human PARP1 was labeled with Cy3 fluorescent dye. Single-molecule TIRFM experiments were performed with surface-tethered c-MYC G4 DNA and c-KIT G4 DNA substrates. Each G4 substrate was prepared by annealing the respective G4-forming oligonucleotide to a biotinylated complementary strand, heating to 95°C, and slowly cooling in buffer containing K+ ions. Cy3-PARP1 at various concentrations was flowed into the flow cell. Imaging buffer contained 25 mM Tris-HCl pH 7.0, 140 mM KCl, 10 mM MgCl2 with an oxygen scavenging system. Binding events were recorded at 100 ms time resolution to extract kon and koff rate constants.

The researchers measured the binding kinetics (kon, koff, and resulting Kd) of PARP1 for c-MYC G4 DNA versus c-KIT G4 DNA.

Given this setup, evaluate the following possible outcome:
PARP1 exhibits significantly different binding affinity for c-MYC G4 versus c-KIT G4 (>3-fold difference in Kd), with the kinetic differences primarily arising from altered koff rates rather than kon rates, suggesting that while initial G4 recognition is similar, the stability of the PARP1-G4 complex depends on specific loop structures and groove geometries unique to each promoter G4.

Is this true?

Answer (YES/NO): NO